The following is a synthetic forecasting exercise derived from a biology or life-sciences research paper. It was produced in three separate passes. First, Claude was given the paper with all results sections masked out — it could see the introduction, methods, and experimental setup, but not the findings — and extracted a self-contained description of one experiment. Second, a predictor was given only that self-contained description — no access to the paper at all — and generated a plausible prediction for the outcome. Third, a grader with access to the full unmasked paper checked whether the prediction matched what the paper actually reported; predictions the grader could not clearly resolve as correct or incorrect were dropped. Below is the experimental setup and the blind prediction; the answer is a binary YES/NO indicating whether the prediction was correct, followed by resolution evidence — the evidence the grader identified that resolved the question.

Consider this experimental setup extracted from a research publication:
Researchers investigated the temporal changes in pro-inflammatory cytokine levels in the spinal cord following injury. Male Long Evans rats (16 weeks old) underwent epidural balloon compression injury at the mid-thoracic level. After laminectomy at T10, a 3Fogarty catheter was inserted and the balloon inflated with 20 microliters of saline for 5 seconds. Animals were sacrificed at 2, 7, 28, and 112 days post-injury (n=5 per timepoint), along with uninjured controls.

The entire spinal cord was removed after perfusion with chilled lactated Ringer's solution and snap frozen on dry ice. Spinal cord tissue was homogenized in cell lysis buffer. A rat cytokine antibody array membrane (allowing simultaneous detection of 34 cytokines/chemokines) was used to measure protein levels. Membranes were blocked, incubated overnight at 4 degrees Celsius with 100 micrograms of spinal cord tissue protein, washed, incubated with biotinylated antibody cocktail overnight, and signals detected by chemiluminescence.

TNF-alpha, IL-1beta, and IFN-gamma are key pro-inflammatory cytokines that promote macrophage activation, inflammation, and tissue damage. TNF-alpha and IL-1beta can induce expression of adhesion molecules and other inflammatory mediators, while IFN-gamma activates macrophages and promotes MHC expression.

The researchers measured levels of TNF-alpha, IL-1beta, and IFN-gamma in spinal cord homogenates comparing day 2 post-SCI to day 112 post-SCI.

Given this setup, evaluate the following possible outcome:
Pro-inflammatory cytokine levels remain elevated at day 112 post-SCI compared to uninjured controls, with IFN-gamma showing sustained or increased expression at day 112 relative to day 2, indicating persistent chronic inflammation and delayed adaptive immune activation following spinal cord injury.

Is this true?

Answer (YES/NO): NO